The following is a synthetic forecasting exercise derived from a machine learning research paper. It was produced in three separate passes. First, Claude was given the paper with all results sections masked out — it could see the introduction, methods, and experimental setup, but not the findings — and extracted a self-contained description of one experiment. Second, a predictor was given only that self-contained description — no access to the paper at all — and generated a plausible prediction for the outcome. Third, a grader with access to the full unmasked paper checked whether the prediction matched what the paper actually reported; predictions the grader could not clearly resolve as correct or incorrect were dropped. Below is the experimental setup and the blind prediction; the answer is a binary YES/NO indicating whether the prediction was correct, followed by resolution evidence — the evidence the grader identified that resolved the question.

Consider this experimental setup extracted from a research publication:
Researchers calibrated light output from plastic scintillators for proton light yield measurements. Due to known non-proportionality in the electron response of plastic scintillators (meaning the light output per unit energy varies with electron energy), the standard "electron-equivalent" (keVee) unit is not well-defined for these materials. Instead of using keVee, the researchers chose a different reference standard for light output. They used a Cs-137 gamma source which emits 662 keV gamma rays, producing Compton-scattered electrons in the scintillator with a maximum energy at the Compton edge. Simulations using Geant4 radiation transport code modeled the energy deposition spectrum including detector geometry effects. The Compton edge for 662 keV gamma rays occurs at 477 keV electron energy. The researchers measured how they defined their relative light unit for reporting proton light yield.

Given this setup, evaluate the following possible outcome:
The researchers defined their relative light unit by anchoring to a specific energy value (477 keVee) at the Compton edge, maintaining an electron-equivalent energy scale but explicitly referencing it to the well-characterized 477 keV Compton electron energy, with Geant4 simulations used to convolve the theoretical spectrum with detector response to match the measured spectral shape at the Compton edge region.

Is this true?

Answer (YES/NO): NO